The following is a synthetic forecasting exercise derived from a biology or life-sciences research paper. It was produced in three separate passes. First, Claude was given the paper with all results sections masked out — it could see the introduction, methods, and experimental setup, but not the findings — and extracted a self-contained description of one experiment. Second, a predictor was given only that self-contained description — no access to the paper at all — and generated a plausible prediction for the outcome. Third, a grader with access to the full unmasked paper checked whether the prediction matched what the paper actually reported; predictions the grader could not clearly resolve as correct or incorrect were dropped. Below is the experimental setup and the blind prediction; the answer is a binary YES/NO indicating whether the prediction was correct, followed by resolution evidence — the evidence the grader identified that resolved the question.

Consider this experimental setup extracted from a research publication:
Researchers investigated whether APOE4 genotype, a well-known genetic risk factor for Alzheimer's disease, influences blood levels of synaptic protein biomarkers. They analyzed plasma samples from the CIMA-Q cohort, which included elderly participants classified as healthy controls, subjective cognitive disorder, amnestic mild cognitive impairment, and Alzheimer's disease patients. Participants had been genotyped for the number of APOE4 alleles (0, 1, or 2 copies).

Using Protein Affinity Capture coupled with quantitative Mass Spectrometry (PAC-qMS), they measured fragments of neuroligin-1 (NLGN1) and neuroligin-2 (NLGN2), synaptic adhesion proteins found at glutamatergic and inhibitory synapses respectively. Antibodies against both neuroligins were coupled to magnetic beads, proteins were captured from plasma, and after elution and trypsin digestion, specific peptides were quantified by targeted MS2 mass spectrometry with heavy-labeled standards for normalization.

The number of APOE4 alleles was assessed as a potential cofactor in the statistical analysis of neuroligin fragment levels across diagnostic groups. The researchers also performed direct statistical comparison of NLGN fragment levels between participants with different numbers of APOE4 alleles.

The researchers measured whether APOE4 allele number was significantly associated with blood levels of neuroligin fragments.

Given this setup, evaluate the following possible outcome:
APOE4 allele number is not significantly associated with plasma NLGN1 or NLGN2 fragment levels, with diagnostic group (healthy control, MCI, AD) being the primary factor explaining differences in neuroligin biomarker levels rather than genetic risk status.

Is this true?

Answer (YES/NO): NO